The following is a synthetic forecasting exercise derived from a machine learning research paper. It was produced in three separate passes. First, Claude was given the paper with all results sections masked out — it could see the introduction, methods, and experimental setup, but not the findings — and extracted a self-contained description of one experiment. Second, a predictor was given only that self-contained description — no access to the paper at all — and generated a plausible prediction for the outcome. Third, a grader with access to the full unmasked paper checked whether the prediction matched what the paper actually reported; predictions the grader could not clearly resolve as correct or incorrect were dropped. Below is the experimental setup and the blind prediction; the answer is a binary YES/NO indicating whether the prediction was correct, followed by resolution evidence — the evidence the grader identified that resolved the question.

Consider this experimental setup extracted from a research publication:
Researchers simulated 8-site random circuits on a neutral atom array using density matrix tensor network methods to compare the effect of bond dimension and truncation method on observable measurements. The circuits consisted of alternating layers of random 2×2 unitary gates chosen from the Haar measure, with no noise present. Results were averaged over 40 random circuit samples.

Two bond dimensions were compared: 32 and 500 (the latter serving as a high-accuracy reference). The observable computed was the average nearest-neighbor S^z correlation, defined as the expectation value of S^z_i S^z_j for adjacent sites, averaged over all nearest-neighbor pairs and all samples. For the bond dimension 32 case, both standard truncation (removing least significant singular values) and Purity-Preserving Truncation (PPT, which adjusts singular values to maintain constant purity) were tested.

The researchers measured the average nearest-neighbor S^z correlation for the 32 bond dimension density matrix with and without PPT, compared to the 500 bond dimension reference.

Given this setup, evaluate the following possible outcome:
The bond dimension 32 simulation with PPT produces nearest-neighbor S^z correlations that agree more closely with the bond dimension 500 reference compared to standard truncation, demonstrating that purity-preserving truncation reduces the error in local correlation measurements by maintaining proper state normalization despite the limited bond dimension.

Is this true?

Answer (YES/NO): NO